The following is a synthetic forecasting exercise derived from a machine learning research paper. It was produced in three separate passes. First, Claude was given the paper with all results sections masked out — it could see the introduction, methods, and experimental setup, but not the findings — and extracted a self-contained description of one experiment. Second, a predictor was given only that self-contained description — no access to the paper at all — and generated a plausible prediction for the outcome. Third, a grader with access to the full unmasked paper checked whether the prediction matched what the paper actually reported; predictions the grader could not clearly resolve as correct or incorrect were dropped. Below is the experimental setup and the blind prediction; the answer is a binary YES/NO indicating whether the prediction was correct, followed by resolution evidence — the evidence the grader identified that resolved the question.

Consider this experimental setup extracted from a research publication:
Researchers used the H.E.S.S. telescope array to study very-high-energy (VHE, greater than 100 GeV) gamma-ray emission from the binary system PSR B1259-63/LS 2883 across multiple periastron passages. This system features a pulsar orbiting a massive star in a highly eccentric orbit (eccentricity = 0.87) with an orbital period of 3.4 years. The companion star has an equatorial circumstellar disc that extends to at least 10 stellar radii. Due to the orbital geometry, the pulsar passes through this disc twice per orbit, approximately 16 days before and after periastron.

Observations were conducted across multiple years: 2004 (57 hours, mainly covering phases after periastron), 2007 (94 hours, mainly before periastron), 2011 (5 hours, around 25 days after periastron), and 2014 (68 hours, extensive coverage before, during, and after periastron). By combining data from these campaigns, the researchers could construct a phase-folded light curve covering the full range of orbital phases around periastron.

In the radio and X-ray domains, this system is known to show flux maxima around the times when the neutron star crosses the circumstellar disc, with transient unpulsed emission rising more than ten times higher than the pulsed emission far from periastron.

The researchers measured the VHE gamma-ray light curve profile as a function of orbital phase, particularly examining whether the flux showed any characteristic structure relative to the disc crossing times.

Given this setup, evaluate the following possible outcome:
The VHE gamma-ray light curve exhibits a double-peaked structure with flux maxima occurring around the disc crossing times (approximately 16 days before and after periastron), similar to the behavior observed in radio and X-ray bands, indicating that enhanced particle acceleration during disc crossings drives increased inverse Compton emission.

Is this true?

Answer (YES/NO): NO